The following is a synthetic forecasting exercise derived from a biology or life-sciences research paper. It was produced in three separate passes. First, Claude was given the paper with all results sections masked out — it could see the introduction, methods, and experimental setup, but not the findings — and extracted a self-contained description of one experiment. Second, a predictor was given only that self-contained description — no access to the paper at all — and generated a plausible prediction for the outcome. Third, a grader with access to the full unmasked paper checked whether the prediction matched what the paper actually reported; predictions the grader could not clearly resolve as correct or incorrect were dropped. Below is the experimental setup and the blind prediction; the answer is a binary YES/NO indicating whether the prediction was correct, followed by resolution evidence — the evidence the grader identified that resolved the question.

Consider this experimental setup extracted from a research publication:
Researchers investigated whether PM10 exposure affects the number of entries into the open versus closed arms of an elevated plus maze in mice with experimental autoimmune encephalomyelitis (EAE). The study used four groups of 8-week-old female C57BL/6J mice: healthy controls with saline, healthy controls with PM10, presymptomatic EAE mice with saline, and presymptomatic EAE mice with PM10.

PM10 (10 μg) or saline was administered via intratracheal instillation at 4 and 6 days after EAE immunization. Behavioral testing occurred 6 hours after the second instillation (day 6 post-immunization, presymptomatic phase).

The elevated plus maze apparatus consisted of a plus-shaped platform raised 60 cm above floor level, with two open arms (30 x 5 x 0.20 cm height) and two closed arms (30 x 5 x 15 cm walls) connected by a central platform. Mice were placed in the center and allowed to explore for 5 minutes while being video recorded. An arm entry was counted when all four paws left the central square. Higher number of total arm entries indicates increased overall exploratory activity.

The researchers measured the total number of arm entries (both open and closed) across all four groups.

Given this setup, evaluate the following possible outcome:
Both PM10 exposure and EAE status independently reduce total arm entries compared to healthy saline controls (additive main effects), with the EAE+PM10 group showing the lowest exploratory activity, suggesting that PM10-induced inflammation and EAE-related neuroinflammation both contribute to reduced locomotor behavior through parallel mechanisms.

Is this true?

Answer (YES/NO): NO